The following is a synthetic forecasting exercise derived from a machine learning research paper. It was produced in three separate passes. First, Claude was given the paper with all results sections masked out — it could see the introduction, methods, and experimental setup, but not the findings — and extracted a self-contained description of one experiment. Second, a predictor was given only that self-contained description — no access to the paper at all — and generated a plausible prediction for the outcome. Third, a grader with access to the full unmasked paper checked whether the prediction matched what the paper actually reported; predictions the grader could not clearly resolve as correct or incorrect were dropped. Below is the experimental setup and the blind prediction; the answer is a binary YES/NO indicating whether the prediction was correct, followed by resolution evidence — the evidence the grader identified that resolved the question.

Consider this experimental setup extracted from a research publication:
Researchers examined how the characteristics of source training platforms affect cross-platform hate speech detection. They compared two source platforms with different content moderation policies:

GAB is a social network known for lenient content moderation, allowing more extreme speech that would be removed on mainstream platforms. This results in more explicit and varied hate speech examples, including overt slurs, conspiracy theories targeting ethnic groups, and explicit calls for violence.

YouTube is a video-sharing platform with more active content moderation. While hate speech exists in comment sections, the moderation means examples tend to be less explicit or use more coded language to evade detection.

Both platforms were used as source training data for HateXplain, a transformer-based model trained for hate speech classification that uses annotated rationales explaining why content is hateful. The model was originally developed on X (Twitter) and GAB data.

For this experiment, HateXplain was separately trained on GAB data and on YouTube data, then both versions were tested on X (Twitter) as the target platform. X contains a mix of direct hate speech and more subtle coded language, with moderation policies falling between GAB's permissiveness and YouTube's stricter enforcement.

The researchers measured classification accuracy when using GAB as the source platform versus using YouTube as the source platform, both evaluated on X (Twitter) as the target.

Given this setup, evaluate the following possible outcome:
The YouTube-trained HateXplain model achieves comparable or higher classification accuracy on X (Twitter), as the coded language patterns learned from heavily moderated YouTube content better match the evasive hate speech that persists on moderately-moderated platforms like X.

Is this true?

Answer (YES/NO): NO